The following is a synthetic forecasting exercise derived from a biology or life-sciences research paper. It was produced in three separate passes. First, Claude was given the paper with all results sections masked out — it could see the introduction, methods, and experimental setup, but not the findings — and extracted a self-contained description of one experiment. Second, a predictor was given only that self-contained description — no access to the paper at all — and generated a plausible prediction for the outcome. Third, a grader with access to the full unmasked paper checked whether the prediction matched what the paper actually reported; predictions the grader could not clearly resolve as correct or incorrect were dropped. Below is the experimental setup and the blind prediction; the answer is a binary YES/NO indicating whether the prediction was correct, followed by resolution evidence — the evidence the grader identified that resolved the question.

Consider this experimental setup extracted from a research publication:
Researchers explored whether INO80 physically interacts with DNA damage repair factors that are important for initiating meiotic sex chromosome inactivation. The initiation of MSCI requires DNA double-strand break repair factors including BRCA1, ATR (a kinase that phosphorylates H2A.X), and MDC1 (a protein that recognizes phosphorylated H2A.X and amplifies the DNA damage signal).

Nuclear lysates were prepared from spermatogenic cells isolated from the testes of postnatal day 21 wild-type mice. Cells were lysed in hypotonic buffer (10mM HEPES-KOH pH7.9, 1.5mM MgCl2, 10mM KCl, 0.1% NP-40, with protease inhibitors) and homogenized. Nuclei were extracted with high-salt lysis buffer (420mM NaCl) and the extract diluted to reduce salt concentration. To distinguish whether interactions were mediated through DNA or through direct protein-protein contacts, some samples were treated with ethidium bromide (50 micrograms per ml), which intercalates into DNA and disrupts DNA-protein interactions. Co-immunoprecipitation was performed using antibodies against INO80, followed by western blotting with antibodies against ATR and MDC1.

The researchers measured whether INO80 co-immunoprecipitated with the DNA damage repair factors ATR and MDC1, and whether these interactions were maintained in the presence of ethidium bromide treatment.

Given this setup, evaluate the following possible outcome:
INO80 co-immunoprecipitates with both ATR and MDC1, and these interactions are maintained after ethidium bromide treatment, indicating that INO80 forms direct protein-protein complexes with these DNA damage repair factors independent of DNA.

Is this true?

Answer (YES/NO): YES